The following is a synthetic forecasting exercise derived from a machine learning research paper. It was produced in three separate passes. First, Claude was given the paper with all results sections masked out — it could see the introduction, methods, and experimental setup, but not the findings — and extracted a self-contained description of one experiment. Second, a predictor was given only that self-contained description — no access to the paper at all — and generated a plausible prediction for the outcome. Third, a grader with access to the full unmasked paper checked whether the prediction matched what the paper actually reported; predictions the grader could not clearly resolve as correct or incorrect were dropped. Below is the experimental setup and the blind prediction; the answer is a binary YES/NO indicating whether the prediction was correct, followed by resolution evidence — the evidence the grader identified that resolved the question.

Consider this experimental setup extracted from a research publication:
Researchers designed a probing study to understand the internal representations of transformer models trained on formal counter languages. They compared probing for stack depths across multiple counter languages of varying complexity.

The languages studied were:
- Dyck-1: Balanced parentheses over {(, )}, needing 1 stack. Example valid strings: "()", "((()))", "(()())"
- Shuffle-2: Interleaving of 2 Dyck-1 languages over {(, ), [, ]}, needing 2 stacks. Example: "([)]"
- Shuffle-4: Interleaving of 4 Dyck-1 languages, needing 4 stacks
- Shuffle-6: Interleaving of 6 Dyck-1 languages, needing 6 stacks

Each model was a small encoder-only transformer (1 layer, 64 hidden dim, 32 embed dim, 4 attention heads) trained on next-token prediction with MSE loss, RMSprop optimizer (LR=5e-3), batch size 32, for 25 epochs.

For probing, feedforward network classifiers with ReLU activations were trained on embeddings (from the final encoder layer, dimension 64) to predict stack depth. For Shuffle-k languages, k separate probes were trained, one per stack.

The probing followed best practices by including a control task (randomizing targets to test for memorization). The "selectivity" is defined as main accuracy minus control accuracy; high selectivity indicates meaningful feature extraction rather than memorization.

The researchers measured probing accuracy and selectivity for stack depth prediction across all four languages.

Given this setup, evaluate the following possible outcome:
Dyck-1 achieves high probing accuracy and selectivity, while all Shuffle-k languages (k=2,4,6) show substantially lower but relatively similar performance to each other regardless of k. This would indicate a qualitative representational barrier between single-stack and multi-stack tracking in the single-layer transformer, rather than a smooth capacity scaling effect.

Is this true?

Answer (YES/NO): NO